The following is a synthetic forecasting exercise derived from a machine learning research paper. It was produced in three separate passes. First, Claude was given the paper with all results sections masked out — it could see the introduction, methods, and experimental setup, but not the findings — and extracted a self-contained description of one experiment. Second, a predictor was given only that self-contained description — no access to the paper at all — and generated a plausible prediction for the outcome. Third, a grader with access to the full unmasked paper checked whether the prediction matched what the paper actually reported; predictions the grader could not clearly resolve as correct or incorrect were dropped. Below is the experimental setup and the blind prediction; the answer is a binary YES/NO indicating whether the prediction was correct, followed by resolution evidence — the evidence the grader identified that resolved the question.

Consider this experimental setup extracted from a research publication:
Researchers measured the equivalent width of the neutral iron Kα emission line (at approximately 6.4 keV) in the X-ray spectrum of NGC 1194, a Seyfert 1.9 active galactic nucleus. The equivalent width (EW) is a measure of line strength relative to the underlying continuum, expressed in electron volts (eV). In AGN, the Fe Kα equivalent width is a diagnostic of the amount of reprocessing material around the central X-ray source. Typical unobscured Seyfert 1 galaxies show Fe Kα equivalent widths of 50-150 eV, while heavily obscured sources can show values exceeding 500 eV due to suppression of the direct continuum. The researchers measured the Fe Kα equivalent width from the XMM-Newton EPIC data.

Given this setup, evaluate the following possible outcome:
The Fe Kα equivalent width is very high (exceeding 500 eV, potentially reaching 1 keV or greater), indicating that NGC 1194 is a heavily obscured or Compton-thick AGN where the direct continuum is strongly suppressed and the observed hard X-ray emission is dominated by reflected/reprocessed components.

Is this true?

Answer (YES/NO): YES